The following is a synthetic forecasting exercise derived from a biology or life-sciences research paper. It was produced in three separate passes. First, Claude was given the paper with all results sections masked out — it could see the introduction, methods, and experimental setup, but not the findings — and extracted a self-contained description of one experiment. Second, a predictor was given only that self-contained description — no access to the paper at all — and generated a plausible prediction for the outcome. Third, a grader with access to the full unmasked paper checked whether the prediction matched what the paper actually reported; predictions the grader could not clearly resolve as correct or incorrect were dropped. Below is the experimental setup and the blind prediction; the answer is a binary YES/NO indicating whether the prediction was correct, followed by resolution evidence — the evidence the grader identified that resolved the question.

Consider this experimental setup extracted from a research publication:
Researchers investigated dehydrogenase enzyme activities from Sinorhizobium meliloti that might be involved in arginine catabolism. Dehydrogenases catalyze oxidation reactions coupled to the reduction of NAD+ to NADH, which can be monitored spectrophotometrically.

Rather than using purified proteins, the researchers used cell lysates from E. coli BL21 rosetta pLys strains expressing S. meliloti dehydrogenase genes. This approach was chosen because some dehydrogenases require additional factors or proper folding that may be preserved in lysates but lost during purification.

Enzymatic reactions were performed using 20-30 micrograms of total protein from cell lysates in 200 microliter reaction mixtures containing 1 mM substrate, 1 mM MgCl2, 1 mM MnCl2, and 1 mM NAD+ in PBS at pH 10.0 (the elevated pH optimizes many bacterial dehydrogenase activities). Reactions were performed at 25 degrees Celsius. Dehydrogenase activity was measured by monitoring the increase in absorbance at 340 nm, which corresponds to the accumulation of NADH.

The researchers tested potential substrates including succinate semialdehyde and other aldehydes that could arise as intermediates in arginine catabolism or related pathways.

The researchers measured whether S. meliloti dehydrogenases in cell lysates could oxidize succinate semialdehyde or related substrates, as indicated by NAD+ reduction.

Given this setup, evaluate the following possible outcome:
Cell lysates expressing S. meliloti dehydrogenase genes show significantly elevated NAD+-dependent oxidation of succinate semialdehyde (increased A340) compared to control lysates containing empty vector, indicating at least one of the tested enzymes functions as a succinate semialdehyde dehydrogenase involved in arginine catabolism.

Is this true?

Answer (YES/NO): YES